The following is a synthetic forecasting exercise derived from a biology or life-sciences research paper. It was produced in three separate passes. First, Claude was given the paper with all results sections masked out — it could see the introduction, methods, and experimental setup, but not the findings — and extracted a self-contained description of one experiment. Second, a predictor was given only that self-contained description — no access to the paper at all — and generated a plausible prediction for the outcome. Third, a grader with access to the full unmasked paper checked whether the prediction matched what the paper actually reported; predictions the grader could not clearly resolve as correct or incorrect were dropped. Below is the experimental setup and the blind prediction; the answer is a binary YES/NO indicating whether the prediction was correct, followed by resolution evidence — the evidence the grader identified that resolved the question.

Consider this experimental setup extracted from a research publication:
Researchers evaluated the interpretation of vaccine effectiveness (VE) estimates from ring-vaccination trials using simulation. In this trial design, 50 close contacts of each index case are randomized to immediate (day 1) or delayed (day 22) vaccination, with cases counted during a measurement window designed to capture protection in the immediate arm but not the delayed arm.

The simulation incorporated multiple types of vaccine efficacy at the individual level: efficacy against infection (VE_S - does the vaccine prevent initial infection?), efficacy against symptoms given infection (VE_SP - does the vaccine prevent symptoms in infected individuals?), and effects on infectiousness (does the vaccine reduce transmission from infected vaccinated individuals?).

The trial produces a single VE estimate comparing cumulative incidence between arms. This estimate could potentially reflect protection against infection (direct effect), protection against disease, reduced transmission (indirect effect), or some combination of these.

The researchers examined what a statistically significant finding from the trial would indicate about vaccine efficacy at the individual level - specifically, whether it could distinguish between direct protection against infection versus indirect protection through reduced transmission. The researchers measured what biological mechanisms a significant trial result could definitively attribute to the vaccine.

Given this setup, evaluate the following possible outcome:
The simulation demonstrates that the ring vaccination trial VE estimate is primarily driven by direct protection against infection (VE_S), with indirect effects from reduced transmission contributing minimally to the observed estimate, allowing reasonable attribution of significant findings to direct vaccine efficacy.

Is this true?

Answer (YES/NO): NO